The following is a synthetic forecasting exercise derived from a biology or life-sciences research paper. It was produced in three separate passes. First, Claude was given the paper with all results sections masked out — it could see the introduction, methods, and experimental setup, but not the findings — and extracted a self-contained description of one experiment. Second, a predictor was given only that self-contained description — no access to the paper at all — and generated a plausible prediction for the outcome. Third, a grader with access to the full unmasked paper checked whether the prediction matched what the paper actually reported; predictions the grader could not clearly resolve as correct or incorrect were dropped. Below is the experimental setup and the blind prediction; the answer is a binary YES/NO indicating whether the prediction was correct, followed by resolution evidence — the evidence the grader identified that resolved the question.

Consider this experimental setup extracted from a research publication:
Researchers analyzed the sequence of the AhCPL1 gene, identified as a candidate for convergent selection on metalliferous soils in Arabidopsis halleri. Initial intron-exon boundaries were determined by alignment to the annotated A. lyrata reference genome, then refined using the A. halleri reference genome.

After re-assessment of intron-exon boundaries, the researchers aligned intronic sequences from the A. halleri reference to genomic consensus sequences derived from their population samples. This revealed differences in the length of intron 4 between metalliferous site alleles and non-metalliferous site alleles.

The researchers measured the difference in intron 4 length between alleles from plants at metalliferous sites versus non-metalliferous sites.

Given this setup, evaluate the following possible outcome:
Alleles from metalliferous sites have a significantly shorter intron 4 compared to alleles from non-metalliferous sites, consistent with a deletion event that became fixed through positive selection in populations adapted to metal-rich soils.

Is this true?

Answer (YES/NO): YES